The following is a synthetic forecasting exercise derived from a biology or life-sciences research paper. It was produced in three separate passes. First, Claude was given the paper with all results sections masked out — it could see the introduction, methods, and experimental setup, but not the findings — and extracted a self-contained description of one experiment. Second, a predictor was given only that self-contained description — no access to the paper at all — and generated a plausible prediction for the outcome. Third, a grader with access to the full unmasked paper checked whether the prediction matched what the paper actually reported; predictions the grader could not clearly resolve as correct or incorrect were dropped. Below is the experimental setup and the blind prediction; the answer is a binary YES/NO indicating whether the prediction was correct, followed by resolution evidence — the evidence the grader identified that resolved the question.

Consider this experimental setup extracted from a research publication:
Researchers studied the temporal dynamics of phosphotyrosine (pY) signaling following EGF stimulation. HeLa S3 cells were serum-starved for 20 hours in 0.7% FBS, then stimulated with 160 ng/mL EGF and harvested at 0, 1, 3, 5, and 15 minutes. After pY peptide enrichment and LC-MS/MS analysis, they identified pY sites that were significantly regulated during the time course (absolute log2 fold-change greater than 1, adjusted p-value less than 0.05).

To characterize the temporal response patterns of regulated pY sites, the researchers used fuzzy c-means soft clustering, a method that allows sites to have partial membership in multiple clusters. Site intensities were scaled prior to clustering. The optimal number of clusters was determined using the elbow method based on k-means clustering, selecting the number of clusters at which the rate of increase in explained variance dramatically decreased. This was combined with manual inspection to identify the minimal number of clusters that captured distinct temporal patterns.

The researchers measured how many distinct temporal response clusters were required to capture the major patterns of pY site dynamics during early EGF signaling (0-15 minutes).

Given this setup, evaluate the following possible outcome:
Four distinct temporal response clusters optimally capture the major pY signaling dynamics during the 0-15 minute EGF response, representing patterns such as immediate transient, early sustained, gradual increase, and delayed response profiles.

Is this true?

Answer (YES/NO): YES